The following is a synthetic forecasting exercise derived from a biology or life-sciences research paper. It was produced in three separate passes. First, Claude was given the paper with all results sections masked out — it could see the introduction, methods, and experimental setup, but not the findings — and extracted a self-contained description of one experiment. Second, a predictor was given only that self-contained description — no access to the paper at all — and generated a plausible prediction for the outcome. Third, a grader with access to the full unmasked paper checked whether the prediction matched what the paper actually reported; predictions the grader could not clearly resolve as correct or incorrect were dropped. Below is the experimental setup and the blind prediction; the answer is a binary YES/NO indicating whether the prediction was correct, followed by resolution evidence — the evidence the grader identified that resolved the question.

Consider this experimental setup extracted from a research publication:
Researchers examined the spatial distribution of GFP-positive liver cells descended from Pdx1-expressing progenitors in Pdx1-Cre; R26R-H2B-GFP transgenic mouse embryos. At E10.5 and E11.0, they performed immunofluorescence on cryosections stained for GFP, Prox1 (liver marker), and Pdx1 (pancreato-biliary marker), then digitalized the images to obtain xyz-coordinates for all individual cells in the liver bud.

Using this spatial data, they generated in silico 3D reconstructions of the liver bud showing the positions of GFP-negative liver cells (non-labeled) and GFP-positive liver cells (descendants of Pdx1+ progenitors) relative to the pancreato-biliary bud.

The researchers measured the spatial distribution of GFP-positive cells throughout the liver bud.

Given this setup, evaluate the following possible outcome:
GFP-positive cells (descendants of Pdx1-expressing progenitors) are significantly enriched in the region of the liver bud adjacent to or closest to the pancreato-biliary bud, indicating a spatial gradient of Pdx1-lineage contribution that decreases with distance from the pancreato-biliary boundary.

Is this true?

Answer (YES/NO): YES